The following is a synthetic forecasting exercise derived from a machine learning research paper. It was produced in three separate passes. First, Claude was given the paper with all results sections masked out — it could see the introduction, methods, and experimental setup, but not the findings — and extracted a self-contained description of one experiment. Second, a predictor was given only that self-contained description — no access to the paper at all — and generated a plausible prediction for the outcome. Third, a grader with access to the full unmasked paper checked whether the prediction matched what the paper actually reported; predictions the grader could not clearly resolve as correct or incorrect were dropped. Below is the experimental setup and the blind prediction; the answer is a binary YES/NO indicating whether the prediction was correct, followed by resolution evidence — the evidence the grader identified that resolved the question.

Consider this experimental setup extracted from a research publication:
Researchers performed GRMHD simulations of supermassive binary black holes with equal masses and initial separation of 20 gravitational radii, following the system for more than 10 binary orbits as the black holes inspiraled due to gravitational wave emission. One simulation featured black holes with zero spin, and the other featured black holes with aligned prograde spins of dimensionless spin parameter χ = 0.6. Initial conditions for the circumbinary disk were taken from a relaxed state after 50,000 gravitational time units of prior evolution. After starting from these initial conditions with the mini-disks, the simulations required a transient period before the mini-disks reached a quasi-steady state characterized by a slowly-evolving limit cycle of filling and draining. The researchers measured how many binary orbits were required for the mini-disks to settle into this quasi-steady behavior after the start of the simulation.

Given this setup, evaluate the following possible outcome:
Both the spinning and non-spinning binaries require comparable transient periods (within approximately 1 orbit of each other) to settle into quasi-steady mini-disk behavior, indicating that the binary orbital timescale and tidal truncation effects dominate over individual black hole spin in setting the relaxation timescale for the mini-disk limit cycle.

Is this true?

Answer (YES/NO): YES